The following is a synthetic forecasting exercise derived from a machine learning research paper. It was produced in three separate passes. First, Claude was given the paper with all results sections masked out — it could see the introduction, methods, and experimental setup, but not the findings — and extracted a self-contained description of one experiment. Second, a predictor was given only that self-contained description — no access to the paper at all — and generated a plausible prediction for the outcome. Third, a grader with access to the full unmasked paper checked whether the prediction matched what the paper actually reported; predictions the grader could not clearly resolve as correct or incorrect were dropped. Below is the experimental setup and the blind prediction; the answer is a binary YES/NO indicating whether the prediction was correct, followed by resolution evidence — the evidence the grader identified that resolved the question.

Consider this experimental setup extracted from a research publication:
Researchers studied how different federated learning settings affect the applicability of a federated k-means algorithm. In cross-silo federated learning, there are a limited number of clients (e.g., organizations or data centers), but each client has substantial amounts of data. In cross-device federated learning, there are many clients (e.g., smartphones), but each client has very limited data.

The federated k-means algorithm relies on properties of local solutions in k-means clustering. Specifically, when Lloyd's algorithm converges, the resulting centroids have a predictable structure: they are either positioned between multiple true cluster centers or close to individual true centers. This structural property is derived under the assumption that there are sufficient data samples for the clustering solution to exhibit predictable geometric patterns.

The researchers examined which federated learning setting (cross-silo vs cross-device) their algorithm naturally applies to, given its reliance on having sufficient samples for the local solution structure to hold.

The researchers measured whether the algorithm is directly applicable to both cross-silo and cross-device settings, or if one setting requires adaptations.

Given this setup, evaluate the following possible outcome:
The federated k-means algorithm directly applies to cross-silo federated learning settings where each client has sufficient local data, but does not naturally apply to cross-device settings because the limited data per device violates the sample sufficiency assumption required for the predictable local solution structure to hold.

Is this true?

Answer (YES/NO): YES